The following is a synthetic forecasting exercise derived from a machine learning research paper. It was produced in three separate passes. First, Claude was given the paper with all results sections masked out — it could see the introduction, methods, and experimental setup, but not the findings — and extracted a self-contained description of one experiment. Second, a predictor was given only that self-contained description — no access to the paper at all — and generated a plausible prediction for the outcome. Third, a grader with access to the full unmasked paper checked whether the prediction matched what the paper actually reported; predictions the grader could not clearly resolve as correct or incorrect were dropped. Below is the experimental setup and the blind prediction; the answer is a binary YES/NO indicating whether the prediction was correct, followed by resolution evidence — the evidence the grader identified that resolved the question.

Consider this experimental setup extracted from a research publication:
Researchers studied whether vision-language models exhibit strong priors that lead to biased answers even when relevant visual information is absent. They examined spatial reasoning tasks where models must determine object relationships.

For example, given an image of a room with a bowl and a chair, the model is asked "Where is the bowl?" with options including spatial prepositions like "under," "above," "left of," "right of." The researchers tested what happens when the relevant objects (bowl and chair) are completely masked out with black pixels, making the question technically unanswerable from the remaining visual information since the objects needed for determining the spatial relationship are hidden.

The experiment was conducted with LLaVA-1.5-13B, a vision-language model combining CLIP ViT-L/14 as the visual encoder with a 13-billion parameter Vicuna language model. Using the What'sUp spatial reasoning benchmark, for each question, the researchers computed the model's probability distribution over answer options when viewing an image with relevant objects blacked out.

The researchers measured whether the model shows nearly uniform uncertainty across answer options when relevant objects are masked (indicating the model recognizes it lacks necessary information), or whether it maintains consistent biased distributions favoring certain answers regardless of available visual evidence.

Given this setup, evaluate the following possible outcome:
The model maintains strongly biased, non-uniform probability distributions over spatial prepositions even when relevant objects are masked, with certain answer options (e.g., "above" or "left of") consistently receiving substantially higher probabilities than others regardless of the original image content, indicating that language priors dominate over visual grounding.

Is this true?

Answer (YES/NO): YES